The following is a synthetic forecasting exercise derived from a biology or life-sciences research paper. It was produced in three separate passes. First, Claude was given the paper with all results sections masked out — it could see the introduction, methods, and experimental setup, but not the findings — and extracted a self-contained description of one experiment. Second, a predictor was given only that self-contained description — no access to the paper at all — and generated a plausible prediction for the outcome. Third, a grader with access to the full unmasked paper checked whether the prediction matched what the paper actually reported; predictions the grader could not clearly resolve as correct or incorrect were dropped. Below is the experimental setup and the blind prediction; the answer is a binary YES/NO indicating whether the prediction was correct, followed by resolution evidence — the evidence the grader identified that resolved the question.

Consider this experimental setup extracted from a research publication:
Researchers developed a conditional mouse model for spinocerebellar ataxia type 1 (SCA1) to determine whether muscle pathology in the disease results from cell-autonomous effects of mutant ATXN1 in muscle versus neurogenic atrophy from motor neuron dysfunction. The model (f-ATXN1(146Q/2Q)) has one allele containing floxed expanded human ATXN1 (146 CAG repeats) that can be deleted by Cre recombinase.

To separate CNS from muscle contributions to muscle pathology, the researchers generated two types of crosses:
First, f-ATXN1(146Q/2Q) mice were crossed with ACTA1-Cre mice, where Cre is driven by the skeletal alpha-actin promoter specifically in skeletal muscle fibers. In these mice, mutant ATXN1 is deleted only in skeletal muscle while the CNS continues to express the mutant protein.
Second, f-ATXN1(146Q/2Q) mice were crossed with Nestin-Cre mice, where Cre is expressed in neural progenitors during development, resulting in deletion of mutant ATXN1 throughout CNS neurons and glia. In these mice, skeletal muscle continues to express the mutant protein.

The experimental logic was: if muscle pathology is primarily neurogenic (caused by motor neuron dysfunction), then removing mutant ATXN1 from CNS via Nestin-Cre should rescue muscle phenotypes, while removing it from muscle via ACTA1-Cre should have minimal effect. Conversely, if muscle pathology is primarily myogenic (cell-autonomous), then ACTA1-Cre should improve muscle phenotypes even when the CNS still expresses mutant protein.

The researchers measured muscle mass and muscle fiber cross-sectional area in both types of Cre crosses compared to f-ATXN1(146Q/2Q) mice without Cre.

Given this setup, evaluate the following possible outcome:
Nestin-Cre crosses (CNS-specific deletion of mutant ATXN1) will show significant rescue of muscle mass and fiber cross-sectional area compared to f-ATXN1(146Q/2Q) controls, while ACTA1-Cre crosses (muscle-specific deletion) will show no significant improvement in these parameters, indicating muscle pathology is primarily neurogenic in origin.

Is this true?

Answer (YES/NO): NO